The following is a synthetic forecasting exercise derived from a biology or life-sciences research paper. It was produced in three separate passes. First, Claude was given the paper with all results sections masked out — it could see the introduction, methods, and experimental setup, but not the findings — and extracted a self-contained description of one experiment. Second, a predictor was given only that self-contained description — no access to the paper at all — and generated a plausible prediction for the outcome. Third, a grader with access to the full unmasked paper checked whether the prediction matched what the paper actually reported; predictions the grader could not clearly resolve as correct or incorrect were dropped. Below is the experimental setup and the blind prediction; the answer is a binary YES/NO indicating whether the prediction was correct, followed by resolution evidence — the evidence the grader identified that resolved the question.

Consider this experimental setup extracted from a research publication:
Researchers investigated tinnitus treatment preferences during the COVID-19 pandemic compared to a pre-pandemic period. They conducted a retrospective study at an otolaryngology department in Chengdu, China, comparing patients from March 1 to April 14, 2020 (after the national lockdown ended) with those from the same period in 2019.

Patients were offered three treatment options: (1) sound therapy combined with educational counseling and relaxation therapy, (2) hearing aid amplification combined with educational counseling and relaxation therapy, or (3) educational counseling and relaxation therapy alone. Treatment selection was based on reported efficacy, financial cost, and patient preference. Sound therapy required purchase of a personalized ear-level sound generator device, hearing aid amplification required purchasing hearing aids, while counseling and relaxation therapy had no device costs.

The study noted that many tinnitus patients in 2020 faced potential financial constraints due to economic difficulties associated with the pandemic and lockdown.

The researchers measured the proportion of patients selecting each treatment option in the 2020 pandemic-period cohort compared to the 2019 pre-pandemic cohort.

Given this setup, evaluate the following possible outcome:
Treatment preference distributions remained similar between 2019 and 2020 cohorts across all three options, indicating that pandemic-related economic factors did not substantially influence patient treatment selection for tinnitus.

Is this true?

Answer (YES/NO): NO